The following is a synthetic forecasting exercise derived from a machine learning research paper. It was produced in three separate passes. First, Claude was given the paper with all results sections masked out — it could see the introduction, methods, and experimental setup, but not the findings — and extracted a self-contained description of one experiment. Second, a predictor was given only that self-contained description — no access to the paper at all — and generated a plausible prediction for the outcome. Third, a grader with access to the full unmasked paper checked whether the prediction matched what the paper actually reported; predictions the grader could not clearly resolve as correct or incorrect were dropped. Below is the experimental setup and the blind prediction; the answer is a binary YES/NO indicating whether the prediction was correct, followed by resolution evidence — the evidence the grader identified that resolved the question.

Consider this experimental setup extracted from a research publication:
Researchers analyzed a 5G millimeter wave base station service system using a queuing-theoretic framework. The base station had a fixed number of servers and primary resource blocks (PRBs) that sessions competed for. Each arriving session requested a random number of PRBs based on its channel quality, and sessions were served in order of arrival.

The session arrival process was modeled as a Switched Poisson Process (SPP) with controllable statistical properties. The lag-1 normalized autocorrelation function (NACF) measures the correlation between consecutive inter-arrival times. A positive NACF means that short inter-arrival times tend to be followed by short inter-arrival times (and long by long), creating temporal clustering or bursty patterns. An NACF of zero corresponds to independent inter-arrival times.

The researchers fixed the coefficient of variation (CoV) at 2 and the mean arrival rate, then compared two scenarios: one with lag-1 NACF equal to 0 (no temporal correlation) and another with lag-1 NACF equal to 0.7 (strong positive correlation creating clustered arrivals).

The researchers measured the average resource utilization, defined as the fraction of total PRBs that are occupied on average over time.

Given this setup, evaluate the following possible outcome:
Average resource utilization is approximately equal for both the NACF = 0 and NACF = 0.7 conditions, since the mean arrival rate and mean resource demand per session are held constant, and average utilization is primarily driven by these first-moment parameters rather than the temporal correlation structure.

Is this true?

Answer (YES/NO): NO